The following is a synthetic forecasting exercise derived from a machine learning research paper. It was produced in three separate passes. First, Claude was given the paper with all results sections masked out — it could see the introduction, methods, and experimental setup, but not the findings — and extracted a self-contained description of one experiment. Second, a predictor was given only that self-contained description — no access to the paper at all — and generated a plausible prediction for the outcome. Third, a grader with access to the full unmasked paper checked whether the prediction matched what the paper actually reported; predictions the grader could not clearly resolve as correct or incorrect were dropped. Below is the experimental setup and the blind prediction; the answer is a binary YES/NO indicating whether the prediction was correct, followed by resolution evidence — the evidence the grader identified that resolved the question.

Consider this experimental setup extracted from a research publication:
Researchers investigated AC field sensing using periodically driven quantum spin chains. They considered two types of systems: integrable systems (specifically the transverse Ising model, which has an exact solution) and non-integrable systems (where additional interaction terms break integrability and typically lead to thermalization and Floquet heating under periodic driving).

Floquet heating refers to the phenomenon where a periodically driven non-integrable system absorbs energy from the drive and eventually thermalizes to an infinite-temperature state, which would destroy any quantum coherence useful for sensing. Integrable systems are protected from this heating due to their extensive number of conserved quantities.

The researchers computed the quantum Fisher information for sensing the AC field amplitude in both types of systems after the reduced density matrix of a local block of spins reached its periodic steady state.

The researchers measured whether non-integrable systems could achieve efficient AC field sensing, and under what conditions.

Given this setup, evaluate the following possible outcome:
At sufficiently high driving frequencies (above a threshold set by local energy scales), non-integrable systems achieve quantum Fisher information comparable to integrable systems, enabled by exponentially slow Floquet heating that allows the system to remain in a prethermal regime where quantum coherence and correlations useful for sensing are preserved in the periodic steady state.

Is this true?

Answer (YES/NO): NO